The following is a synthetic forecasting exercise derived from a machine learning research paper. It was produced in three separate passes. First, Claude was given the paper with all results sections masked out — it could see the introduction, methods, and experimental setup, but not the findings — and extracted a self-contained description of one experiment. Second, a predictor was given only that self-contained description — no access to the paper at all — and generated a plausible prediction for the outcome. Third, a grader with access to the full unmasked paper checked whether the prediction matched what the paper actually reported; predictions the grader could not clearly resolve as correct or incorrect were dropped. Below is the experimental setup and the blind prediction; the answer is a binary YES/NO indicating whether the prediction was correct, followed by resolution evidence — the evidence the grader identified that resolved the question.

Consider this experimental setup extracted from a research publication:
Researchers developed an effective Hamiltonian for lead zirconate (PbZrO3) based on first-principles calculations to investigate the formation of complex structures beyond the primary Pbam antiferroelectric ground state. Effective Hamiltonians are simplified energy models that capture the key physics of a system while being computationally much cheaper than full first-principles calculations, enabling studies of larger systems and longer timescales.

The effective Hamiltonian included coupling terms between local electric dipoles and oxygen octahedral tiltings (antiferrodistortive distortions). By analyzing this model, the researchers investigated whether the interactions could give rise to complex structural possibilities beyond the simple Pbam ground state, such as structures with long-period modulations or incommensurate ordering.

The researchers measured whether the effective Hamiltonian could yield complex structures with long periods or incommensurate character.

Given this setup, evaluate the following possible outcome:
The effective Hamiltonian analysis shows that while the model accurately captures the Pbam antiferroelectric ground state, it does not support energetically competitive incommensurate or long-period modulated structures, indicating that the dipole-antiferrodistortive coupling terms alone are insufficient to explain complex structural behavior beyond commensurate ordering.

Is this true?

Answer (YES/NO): NO